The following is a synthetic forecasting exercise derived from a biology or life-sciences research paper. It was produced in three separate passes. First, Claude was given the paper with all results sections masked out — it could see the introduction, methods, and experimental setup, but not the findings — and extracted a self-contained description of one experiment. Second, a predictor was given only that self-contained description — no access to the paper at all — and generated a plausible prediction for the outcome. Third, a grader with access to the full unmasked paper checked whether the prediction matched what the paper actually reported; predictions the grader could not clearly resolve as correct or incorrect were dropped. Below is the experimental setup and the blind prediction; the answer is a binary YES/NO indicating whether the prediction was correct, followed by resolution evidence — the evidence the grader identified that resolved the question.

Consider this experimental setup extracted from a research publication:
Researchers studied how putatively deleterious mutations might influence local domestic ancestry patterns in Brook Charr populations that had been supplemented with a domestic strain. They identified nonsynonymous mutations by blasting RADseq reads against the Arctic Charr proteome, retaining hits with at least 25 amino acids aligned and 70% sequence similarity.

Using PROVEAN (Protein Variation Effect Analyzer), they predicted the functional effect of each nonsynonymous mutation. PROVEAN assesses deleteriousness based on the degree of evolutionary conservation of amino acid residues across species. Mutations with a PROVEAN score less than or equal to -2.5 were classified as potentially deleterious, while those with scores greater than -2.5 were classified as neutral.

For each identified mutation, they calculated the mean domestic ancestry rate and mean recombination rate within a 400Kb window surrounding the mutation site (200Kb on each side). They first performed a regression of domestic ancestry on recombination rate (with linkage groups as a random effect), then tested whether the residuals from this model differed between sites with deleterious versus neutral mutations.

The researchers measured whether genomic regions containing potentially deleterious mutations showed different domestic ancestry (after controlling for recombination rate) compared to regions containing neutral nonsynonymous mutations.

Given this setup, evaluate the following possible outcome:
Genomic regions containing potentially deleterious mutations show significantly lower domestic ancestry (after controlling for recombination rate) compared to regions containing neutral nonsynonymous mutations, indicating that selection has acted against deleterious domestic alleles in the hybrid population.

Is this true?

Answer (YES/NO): NO